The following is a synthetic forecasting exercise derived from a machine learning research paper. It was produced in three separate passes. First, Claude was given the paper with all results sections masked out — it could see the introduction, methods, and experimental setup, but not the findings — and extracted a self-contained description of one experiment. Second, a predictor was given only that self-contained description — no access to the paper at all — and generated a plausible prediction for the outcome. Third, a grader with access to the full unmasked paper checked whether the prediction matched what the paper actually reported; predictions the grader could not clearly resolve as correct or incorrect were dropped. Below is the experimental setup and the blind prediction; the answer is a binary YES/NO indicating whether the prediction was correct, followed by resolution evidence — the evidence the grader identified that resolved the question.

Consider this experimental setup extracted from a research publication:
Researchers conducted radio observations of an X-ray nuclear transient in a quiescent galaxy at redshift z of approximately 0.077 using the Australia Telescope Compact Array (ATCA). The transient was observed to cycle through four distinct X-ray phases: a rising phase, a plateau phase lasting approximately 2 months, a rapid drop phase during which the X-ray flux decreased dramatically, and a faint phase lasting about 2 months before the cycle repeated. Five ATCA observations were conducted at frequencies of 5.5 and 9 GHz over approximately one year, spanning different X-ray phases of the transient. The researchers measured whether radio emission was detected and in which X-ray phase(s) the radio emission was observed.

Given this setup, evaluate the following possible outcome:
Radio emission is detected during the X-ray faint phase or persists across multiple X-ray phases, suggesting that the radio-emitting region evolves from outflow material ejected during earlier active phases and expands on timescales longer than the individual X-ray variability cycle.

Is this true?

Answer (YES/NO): NO